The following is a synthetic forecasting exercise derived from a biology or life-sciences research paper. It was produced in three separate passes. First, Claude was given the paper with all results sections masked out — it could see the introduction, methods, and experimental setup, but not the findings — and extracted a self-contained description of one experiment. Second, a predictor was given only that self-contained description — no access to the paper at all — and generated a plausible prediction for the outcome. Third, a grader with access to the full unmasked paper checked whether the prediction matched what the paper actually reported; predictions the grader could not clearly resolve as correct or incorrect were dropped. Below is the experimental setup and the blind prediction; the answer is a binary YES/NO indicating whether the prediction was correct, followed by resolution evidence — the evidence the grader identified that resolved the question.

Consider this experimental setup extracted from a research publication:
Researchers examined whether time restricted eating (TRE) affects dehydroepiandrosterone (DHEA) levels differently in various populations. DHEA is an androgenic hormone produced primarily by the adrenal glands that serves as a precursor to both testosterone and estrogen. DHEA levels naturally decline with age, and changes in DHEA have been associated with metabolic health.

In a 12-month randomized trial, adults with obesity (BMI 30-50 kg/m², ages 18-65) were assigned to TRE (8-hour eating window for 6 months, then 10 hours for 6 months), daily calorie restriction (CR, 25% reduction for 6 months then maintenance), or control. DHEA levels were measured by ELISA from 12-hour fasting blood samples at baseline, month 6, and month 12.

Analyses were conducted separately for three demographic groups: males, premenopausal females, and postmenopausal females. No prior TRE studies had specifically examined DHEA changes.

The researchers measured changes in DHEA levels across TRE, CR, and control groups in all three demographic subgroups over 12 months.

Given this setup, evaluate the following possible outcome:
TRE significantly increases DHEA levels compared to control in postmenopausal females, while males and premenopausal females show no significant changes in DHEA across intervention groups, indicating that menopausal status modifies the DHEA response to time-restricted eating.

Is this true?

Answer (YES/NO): NO